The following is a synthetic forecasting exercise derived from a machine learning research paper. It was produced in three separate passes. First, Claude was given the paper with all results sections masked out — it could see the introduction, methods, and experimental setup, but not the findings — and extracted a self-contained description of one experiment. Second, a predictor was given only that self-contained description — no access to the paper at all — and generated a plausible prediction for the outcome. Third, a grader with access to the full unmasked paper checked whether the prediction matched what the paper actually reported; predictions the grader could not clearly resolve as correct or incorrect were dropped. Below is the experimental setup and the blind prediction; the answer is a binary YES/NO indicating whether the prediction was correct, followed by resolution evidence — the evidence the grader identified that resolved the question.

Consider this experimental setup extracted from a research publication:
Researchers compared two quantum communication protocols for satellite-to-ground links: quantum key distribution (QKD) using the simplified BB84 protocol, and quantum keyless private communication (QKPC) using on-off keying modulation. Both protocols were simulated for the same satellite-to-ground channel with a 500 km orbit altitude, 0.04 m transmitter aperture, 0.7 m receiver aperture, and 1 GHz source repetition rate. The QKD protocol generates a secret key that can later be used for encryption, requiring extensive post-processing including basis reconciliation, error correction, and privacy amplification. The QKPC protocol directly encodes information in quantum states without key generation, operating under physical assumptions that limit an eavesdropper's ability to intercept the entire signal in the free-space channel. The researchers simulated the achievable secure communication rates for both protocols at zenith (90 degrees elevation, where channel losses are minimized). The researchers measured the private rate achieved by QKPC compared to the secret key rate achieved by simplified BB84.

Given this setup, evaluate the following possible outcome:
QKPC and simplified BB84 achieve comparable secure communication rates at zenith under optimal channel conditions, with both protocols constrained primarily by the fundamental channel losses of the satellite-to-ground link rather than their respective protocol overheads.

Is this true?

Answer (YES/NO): NO